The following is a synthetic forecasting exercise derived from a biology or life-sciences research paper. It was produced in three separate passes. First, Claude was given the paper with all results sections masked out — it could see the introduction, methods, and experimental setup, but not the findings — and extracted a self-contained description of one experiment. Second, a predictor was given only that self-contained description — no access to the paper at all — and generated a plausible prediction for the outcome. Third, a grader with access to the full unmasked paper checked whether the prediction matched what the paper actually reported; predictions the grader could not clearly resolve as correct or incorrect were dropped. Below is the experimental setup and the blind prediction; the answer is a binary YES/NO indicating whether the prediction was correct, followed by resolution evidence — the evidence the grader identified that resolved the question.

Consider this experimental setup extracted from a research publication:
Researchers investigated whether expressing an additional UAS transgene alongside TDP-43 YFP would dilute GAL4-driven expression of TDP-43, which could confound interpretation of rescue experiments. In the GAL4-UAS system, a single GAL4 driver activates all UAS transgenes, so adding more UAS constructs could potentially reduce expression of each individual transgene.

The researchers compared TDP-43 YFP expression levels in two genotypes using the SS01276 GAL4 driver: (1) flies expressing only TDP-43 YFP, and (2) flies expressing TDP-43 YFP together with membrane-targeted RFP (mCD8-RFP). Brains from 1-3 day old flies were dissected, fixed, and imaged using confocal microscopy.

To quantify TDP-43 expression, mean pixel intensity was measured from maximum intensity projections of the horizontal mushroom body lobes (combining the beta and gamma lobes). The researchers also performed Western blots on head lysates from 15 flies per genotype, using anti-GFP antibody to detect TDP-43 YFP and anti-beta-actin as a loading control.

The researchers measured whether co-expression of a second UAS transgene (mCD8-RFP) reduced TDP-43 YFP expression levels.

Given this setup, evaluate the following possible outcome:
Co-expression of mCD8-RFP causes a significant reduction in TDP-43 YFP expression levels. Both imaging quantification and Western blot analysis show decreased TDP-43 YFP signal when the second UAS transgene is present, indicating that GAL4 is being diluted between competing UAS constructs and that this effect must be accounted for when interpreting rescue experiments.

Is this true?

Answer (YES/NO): NO